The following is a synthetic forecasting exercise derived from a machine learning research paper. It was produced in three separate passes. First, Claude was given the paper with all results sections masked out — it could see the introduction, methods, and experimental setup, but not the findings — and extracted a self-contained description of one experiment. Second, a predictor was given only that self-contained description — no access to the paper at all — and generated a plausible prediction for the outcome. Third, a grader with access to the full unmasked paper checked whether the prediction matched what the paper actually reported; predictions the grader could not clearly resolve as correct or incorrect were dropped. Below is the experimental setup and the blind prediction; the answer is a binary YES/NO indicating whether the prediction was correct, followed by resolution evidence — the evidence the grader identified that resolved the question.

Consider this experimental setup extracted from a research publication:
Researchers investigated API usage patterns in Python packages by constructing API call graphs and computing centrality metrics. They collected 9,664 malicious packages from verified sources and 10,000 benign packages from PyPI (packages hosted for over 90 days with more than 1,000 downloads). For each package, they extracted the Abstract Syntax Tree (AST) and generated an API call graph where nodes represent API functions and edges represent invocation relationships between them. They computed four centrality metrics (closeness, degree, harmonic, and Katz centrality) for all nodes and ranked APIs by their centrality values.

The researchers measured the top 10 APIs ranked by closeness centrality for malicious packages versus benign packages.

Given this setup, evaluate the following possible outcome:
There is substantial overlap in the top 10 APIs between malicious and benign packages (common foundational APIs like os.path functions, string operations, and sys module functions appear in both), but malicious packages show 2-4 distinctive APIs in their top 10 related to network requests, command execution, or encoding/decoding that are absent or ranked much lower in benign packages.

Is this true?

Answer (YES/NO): NO